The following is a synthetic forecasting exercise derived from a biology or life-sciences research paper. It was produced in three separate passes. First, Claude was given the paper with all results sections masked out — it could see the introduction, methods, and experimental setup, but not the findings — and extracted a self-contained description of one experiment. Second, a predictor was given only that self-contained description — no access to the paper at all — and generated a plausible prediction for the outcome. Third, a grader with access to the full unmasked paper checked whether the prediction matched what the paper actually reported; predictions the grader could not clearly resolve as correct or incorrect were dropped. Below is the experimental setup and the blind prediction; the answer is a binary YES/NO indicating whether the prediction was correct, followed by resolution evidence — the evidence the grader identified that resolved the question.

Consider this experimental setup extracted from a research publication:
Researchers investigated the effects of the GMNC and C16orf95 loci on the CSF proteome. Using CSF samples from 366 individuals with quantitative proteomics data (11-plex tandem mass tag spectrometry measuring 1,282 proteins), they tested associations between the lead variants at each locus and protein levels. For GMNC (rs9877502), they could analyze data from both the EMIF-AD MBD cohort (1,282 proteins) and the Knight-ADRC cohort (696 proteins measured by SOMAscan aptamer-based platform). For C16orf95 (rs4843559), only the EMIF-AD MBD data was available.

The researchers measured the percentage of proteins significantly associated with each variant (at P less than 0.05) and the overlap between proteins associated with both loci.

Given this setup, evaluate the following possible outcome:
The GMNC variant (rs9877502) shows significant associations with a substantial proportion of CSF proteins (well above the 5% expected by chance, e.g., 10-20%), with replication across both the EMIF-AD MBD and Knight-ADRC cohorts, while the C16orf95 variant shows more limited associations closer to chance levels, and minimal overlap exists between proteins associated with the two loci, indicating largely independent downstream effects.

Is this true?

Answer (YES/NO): NO